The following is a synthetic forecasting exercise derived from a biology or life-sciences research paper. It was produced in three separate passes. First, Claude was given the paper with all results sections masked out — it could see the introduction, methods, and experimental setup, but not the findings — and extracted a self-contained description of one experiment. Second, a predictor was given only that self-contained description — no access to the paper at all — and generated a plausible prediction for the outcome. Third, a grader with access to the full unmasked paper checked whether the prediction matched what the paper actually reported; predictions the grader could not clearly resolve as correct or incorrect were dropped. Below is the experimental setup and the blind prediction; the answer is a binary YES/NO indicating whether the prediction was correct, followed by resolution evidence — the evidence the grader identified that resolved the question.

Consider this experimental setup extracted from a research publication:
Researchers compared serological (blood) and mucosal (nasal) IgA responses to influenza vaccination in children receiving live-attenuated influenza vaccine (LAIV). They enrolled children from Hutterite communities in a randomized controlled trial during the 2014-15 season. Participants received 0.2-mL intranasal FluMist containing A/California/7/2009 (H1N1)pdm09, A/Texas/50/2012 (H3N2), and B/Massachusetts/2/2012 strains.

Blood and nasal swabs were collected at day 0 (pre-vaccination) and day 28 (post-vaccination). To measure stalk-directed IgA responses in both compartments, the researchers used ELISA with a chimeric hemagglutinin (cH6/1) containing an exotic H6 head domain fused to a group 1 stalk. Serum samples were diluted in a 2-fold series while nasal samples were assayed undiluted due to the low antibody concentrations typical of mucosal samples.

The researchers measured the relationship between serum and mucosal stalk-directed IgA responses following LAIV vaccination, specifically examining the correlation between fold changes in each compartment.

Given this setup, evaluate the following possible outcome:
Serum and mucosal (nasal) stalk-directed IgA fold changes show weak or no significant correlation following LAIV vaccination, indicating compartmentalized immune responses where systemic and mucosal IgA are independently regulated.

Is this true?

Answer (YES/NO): YES